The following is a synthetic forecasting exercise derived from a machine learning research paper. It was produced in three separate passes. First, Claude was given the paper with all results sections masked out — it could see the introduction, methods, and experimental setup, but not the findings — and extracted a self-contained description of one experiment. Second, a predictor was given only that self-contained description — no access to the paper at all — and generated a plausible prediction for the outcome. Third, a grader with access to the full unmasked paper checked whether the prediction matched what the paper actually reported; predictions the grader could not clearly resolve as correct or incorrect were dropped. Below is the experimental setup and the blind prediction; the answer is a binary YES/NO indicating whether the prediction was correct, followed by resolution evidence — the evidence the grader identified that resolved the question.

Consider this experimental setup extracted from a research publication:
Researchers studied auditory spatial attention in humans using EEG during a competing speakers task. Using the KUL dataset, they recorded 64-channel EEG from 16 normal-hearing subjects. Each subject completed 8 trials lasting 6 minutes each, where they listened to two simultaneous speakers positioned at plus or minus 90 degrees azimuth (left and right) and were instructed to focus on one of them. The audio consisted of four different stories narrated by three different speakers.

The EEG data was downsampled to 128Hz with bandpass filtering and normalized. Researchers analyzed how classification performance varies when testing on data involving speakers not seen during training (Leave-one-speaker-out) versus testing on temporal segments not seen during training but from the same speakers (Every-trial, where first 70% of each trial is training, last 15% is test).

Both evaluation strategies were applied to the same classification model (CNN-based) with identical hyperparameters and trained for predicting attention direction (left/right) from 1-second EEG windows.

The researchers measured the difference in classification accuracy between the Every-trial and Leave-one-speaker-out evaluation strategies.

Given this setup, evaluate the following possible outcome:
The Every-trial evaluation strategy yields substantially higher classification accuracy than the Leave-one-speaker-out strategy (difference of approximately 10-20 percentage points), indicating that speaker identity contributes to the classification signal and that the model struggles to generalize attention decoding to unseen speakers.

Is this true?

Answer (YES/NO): NO